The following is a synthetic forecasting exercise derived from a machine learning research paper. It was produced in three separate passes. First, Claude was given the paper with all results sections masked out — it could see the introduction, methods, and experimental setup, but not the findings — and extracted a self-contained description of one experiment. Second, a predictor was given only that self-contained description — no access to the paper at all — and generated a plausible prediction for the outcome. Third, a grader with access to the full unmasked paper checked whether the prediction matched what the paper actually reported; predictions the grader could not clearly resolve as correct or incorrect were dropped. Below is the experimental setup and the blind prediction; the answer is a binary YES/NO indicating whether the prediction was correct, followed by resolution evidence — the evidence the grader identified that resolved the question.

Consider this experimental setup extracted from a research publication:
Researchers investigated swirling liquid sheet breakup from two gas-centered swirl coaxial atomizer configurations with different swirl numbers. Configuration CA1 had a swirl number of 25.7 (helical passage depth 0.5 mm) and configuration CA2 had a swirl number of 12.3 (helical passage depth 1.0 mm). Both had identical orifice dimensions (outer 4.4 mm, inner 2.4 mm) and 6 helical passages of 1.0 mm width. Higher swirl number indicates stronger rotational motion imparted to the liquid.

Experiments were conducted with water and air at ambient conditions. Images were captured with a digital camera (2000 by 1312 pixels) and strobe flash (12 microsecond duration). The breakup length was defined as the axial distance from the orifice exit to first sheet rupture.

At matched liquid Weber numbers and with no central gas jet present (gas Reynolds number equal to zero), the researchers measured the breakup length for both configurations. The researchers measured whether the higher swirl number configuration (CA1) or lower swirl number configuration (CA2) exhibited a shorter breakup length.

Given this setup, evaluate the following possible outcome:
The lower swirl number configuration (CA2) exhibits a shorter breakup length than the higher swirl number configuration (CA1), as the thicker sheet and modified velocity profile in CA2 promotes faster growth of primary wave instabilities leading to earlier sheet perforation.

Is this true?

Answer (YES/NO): NO